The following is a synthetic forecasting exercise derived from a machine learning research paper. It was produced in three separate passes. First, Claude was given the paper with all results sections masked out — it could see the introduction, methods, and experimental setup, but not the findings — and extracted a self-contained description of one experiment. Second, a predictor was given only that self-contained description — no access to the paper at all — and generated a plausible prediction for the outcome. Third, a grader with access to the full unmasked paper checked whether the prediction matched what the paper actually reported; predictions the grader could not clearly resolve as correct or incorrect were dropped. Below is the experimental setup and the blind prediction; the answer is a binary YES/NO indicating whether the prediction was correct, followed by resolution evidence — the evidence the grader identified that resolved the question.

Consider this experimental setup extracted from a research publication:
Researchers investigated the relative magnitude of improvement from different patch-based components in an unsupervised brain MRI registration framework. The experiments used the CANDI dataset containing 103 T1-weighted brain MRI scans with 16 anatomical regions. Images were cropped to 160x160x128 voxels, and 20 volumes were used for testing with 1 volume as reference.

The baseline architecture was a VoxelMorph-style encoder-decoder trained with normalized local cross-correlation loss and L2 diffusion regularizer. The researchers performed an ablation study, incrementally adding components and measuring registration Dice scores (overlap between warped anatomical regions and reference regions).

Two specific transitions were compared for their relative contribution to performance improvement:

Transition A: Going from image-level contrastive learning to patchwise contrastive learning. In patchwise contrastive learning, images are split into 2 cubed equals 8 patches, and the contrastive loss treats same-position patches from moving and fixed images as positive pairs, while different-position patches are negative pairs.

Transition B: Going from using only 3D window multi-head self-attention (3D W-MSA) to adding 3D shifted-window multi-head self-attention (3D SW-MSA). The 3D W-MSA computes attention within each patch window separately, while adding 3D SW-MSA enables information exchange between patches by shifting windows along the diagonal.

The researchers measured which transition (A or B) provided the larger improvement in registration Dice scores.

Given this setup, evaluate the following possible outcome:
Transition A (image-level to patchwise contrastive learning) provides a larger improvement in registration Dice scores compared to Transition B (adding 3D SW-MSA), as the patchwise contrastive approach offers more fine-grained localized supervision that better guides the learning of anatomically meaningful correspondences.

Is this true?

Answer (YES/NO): NO